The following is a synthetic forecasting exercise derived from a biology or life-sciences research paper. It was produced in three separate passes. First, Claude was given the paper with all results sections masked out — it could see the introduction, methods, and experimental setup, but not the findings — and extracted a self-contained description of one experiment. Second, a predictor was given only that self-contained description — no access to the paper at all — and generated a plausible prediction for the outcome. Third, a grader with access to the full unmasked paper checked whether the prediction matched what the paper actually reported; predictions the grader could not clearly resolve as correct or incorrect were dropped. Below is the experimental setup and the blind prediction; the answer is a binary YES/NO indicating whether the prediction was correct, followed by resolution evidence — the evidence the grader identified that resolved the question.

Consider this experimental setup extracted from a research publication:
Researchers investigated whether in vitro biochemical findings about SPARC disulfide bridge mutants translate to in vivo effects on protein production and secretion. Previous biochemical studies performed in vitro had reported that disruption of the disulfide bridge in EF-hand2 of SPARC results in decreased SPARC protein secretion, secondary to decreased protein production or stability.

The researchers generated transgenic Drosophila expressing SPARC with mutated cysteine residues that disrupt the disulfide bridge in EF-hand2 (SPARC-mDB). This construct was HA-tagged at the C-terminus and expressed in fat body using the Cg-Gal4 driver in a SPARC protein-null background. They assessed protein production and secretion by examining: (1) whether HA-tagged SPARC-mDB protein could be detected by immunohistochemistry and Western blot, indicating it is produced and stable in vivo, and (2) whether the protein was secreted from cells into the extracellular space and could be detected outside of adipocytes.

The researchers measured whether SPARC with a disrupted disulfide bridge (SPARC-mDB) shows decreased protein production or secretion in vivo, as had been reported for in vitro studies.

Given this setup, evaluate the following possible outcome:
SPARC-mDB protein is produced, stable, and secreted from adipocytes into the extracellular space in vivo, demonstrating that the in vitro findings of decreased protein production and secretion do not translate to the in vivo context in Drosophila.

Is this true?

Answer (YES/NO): YES